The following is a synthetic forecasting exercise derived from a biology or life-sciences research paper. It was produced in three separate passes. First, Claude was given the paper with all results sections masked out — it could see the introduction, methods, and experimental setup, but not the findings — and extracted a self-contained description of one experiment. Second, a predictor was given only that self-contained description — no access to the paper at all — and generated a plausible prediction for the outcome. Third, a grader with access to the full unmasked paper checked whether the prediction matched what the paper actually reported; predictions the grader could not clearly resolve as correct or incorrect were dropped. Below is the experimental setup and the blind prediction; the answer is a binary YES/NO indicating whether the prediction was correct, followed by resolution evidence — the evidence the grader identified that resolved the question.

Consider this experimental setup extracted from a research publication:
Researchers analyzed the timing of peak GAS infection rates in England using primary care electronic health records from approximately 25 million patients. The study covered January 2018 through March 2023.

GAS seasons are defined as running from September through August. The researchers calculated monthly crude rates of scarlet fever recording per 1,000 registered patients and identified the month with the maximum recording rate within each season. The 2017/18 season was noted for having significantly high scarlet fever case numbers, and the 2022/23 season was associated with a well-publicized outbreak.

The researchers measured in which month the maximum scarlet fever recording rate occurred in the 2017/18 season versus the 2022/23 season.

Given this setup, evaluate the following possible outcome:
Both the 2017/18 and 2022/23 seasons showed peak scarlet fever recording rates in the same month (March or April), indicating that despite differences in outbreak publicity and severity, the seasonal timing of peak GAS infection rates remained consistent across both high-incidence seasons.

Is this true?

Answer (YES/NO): NO